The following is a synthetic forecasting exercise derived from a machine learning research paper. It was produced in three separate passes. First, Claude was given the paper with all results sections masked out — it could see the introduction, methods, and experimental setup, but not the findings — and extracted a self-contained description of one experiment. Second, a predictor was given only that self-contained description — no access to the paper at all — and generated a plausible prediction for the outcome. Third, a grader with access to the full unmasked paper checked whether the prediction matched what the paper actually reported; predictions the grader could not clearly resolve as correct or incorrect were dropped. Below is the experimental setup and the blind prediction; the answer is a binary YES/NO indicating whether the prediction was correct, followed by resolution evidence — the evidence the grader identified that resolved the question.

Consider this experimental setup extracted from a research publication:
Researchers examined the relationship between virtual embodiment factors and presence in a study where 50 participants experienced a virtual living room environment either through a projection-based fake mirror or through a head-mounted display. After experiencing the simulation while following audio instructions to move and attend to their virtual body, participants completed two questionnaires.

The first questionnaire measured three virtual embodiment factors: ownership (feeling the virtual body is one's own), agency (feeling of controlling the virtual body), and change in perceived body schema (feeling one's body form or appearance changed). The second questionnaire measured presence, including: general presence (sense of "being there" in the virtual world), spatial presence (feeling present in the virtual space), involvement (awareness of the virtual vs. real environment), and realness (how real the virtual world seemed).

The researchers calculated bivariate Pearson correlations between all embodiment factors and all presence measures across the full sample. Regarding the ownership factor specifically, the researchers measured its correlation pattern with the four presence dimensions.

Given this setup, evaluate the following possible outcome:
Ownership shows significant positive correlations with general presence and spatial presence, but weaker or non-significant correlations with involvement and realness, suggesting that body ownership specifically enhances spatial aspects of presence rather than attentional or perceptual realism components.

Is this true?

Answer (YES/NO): NO